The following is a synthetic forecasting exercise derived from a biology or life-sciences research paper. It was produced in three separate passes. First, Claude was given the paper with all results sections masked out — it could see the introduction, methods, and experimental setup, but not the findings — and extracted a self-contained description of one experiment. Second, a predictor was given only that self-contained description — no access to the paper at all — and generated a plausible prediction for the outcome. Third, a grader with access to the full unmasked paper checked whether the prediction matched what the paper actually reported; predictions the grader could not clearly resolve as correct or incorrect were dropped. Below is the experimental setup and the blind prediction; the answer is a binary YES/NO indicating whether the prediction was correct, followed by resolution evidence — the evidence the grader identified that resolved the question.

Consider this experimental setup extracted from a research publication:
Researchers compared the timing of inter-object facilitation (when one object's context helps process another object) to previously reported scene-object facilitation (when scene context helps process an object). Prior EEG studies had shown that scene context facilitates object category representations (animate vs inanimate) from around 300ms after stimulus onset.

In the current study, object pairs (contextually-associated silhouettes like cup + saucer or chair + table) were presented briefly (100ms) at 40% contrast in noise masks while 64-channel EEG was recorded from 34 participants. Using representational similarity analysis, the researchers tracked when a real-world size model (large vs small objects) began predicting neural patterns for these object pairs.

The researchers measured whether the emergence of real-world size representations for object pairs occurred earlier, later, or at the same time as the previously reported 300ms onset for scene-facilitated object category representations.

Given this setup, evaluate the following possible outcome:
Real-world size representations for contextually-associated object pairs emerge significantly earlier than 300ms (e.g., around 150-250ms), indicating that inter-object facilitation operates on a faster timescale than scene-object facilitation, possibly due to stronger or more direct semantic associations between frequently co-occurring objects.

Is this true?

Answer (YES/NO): YES